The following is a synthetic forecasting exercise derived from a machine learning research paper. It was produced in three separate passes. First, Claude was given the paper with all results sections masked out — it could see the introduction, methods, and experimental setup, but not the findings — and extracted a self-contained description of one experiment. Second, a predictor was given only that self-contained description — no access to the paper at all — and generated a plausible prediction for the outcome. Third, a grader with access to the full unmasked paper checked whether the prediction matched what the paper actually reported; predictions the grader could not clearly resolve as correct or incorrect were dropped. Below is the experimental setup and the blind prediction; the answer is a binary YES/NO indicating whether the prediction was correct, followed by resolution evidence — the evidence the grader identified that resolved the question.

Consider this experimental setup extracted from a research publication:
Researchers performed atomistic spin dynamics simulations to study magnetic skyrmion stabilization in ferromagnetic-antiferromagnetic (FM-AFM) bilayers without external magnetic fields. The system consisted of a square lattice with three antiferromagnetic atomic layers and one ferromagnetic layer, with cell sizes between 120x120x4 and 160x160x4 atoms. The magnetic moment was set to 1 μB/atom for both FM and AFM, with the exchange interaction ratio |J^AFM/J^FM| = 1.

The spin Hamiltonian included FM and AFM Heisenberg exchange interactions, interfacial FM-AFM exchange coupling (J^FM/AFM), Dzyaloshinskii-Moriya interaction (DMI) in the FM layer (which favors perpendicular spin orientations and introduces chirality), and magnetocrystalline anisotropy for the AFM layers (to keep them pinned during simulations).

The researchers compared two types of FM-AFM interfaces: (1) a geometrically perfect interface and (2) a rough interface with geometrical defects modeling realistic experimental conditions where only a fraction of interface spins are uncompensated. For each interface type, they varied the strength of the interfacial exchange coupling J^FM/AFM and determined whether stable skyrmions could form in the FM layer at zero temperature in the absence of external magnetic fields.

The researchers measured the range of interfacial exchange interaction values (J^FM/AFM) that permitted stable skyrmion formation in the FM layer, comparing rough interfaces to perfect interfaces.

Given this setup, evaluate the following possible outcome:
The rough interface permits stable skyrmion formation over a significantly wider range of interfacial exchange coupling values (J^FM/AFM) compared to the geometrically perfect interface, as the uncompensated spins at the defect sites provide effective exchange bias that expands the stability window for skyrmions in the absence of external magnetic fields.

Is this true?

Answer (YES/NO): YES